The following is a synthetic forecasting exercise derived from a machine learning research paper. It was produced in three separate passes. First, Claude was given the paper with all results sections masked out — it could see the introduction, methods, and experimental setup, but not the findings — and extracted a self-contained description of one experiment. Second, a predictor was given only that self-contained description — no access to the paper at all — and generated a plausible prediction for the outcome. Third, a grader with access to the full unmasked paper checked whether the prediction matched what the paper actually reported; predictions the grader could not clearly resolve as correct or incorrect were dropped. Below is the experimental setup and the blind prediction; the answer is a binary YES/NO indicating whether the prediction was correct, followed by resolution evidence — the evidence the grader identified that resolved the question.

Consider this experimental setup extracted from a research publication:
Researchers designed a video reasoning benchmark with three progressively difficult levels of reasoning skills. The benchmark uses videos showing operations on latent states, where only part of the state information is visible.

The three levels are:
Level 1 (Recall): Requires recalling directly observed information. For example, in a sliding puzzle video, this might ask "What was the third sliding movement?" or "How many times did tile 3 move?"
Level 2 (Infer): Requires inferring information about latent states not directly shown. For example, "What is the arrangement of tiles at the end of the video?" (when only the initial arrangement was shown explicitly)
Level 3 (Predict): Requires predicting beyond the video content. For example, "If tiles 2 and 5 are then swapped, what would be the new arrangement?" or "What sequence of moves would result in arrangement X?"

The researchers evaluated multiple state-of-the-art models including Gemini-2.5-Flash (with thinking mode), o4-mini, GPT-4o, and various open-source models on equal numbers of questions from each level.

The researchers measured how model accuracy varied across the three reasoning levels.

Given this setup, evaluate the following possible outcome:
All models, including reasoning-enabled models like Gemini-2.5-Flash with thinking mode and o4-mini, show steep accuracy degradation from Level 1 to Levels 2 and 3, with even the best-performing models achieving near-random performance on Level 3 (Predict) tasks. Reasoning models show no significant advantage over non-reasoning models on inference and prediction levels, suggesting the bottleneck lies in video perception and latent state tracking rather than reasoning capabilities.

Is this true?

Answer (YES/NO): NO